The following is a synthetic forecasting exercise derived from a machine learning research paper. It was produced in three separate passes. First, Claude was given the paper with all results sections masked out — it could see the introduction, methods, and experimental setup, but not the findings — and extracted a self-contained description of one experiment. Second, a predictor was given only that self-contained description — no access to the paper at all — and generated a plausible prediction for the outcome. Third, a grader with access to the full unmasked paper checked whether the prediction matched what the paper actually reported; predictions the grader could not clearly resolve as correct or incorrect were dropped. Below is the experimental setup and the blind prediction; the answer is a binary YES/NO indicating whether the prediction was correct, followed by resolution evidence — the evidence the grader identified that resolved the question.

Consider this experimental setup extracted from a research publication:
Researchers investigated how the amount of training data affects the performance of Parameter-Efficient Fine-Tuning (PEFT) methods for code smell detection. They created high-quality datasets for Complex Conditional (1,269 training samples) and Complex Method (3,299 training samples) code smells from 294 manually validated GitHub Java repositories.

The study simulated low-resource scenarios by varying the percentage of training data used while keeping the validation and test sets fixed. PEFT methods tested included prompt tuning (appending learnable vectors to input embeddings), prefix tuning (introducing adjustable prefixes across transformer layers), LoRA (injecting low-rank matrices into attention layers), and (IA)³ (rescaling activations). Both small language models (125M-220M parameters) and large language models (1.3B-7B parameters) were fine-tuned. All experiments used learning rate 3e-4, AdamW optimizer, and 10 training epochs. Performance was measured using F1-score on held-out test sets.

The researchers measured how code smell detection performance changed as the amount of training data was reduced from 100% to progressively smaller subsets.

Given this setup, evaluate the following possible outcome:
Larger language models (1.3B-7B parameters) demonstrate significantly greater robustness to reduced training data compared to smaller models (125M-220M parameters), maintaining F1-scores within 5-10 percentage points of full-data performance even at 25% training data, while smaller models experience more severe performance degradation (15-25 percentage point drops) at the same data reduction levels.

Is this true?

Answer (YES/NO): NO